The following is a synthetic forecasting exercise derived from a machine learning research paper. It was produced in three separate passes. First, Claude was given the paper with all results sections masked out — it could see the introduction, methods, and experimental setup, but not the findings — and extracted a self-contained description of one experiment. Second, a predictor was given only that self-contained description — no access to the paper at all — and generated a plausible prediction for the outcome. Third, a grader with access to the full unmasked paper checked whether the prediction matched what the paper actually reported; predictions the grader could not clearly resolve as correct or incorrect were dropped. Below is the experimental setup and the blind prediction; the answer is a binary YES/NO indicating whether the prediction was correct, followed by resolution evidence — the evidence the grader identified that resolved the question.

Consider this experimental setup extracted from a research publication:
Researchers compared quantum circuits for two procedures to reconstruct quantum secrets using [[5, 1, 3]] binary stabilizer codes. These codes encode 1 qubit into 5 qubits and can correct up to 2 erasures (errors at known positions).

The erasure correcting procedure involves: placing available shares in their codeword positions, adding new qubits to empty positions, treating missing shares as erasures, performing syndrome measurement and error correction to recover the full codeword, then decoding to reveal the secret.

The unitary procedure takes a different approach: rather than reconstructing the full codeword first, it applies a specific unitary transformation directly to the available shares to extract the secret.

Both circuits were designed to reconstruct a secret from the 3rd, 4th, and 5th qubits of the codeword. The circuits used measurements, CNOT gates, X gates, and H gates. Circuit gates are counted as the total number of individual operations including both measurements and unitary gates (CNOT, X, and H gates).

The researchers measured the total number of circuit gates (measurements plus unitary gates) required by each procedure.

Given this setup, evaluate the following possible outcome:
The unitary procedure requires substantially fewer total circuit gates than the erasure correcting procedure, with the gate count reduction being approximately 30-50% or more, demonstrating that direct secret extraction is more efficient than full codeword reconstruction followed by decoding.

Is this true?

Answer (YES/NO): YES